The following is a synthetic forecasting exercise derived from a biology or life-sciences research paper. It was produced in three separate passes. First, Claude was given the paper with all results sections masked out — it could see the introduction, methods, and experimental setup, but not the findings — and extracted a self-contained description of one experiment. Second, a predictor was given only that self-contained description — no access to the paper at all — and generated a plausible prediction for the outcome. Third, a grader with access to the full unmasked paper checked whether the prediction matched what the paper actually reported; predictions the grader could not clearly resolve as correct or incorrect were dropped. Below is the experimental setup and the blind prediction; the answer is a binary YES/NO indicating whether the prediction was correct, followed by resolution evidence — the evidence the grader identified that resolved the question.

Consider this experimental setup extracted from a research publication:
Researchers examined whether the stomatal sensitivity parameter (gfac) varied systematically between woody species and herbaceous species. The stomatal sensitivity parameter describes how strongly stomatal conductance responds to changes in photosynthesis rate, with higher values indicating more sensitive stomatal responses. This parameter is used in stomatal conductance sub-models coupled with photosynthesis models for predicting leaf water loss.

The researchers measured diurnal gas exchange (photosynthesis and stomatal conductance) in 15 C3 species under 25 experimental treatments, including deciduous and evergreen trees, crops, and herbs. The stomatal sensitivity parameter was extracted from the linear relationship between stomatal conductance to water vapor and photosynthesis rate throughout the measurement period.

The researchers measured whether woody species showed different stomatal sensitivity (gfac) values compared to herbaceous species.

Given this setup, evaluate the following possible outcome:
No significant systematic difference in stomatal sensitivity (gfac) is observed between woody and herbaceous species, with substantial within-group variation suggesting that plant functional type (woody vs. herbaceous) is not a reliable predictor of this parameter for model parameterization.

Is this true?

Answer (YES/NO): NO